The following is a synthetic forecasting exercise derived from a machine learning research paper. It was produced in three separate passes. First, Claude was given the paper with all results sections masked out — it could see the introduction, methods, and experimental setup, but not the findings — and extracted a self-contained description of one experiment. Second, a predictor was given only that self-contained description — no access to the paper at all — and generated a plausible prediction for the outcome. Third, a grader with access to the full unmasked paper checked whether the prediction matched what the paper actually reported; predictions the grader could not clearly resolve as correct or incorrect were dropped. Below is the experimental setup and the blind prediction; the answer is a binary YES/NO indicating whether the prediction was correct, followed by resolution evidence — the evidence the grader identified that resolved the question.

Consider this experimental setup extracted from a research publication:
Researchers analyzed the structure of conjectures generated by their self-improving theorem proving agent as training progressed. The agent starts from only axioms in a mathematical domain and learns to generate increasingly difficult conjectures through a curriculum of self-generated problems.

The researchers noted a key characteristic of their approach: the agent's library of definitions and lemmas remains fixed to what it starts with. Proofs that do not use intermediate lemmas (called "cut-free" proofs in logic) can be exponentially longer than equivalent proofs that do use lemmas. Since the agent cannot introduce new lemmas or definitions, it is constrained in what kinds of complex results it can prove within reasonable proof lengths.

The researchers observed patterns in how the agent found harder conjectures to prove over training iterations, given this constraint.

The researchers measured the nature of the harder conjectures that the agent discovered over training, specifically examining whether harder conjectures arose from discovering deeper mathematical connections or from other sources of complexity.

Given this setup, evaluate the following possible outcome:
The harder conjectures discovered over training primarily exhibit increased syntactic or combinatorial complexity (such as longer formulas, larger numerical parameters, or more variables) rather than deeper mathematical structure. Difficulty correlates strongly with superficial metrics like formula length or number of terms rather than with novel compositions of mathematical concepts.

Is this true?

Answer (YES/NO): YES